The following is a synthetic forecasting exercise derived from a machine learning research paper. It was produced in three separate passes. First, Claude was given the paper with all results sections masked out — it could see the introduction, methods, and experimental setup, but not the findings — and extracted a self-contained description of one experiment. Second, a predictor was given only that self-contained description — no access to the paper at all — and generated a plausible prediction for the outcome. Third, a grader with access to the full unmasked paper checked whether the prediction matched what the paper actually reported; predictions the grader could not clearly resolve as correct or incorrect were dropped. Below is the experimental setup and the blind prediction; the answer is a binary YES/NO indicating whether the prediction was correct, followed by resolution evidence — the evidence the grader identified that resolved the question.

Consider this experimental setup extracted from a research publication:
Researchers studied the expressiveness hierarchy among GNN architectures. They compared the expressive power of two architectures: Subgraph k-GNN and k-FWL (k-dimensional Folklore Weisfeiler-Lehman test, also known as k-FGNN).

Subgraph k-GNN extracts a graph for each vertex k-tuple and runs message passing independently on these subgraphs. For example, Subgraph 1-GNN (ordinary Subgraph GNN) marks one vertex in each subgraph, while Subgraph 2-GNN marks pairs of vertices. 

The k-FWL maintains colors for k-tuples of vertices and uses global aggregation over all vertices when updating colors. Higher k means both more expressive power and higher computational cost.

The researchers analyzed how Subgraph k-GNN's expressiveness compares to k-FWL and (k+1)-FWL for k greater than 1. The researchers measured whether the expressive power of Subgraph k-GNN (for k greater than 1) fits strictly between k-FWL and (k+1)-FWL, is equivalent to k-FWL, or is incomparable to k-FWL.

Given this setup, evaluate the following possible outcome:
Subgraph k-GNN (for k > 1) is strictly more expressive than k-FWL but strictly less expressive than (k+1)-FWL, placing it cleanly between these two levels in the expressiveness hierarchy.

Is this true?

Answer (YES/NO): NO